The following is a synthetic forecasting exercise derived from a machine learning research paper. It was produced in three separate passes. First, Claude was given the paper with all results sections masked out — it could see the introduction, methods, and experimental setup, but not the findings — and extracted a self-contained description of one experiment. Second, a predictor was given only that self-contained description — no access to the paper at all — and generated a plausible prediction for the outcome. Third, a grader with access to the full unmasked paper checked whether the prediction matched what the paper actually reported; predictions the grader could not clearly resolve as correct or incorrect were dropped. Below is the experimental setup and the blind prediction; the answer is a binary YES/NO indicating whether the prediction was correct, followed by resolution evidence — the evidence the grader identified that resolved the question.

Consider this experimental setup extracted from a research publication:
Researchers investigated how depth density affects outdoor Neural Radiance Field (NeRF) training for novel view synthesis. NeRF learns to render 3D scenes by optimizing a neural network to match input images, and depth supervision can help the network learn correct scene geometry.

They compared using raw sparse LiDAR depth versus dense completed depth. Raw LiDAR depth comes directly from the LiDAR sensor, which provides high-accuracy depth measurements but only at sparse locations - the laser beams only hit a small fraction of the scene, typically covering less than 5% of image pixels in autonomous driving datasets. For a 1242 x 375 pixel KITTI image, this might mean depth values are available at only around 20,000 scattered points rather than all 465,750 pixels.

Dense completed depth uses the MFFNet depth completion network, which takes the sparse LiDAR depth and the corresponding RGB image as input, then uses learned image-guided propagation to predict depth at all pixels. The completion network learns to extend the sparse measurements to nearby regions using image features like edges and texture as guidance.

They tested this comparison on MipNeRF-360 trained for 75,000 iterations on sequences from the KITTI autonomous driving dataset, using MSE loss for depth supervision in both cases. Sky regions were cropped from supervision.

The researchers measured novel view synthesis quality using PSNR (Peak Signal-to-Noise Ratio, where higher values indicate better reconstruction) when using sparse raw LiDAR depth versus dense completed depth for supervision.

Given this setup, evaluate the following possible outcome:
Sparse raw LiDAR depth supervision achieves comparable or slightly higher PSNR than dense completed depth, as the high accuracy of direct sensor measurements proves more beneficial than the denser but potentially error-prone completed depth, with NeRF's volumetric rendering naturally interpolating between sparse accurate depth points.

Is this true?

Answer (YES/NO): NO